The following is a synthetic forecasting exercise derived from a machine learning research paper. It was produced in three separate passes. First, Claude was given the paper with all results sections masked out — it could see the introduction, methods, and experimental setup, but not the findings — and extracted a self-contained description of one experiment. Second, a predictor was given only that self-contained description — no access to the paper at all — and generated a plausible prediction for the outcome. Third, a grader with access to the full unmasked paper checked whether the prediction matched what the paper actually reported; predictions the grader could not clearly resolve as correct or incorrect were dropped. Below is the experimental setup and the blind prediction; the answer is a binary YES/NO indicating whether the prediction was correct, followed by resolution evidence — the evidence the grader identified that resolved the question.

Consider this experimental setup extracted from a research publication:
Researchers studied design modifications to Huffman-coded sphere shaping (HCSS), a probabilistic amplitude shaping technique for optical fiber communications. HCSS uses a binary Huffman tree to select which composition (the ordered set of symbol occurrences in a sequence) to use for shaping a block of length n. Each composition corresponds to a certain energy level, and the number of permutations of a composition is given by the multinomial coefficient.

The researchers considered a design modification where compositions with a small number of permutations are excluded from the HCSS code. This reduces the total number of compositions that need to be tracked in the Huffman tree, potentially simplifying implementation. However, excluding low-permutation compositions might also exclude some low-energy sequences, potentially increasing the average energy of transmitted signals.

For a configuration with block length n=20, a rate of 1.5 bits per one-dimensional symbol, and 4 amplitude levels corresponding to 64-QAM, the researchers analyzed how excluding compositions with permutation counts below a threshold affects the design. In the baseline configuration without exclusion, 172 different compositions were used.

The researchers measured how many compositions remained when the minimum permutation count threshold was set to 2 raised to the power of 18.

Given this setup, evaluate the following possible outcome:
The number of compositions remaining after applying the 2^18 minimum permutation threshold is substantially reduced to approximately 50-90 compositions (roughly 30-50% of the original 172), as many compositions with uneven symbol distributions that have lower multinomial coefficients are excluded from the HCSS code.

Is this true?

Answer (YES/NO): YES